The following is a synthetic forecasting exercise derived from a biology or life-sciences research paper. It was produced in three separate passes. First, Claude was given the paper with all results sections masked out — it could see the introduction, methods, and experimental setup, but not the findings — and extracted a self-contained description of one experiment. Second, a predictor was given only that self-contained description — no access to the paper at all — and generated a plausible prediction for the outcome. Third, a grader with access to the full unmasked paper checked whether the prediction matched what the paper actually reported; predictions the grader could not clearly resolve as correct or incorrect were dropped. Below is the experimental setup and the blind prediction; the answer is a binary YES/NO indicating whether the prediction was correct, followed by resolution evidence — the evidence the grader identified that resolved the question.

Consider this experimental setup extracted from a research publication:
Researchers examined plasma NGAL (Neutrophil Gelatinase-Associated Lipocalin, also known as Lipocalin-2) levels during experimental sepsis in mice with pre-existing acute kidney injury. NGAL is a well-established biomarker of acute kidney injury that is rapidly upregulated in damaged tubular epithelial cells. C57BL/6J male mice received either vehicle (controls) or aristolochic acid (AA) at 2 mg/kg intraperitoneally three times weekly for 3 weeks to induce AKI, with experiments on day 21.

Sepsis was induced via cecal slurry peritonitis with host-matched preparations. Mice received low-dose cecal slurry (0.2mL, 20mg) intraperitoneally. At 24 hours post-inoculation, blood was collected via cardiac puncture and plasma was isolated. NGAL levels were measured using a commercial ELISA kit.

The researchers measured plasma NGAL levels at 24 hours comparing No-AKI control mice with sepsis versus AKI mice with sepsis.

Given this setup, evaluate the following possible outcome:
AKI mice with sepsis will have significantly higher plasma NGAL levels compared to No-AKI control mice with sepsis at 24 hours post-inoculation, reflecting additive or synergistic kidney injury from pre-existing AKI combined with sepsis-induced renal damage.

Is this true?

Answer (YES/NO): YES